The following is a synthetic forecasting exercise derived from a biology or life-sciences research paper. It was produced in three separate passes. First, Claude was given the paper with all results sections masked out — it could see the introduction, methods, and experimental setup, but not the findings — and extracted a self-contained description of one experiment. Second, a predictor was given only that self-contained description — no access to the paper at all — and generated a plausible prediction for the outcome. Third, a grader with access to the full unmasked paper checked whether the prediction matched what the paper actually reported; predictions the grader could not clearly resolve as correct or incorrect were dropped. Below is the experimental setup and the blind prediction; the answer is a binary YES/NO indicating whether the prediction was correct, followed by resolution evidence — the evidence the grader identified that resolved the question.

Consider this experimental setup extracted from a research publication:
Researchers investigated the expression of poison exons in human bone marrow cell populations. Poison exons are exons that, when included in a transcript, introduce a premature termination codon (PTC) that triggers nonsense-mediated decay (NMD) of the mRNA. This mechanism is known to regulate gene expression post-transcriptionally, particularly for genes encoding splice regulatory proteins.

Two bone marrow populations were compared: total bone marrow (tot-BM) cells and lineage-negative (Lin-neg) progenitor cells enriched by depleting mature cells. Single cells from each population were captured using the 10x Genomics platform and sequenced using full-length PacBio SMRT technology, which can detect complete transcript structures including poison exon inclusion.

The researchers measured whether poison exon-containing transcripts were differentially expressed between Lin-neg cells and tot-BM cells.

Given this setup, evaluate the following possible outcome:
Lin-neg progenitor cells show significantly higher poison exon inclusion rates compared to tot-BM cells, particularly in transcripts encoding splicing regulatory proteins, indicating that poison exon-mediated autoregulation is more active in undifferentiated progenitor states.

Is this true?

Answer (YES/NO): YES